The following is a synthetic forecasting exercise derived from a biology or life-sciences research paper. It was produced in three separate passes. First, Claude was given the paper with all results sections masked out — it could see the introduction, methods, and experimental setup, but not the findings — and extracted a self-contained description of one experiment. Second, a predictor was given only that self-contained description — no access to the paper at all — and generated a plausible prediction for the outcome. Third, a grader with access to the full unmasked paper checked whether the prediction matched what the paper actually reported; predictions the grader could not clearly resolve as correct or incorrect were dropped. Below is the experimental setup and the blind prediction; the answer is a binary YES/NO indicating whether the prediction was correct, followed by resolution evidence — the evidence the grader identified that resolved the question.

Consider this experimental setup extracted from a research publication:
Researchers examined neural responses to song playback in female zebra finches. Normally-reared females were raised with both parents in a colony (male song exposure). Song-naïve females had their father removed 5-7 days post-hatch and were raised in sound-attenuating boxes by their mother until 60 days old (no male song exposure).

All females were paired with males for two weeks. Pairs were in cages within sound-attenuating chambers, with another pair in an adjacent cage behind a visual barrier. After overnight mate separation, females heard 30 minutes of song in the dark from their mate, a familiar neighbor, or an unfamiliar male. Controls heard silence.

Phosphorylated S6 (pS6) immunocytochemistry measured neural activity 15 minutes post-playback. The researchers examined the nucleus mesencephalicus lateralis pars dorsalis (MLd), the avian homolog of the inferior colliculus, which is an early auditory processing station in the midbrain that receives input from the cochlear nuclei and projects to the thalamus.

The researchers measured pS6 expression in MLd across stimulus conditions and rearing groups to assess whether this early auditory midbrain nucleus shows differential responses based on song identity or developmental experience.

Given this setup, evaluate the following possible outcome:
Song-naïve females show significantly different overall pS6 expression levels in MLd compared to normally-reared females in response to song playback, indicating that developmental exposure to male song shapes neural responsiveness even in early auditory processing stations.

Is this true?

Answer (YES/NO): NO